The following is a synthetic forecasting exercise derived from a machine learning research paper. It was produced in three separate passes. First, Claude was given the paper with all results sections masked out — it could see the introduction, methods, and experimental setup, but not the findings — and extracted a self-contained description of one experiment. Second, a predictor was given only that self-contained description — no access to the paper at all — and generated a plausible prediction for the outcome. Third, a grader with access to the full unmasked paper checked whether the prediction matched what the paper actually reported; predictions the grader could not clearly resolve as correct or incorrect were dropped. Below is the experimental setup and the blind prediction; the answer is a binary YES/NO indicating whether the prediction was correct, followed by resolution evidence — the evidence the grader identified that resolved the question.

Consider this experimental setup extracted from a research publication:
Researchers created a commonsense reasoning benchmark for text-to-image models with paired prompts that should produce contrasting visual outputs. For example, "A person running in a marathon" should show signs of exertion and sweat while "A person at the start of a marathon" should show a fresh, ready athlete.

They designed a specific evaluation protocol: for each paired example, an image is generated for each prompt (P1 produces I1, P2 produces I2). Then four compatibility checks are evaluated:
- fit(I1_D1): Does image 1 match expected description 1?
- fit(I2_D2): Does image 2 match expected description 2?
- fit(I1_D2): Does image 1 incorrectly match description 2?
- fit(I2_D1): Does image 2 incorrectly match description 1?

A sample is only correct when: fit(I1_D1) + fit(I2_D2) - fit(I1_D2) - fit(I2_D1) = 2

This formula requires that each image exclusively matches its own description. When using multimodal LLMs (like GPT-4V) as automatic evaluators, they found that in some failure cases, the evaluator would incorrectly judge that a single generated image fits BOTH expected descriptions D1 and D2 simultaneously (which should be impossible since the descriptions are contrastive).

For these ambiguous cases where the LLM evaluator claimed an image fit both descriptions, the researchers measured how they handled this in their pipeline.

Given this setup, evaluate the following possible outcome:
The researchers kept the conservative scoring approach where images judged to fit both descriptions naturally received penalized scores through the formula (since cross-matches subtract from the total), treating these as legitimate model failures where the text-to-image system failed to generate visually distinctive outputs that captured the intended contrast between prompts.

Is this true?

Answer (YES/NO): NO